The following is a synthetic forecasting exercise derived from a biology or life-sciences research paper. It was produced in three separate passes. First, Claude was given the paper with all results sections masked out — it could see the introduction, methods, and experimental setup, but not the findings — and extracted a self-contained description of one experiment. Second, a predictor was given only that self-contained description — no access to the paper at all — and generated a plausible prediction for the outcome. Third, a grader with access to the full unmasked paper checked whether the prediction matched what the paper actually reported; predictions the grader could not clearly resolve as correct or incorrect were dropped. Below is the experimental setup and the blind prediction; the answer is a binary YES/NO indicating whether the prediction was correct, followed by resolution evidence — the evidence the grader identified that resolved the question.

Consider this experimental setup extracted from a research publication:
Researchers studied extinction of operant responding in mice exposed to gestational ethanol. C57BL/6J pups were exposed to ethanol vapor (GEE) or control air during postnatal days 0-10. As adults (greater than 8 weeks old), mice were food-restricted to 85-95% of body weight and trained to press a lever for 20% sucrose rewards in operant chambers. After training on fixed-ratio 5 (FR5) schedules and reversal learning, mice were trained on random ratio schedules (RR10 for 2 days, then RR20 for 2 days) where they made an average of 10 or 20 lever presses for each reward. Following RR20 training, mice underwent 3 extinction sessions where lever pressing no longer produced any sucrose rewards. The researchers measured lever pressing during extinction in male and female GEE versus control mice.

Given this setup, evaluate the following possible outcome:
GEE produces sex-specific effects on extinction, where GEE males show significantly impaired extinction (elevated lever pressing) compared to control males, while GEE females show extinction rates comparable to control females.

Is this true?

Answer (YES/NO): NO